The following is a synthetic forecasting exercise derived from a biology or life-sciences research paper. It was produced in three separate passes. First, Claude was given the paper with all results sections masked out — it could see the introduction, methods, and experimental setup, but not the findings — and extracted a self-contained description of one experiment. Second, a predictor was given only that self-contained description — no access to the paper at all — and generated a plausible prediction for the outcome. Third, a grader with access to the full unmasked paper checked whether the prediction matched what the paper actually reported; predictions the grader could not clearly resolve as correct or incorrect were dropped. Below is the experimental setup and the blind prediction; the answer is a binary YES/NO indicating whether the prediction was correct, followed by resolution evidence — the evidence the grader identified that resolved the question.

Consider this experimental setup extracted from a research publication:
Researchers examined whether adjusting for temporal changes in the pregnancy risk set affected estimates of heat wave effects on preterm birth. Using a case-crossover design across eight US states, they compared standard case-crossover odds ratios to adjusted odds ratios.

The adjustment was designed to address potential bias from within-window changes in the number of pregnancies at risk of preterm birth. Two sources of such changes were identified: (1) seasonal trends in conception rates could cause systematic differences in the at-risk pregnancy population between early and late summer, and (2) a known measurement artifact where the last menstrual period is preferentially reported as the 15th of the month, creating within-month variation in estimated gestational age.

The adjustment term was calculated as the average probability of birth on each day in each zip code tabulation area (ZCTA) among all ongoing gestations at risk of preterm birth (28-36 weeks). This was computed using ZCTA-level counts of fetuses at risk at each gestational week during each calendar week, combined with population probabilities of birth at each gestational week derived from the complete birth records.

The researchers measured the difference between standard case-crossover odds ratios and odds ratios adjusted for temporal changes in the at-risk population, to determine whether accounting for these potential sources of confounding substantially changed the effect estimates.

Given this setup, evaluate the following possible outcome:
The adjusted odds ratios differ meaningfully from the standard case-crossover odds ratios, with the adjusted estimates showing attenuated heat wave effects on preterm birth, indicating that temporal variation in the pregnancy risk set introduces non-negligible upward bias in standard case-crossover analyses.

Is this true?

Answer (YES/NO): NO